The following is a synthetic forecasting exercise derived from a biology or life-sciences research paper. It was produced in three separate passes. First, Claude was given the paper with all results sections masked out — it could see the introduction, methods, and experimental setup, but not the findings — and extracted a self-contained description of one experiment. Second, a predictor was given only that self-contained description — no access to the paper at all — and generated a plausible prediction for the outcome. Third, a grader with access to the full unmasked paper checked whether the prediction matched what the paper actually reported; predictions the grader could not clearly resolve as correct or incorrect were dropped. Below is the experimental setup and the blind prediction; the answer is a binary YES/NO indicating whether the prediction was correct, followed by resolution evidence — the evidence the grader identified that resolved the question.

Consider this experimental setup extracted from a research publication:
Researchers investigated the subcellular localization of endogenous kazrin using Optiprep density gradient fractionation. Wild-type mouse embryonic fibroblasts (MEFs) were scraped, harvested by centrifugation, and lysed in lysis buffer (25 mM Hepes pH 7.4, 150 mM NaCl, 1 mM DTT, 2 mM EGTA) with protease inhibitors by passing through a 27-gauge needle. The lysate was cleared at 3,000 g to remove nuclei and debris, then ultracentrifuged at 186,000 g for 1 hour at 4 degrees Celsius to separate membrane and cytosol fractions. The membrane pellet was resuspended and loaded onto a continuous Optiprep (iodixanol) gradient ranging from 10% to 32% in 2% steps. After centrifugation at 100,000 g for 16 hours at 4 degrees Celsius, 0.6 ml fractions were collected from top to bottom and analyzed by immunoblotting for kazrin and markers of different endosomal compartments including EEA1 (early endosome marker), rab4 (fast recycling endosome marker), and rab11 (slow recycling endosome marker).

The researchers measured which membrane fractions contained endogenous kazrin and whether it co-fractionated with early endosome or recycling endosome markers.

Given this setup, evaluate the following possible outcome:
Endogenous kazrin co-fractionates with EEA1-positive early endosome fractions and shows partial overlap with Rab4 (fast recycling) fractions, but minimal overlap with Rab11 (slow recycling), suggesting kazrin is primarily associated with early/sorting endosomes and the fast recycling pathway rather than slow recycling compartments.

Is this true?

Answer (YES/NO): NO